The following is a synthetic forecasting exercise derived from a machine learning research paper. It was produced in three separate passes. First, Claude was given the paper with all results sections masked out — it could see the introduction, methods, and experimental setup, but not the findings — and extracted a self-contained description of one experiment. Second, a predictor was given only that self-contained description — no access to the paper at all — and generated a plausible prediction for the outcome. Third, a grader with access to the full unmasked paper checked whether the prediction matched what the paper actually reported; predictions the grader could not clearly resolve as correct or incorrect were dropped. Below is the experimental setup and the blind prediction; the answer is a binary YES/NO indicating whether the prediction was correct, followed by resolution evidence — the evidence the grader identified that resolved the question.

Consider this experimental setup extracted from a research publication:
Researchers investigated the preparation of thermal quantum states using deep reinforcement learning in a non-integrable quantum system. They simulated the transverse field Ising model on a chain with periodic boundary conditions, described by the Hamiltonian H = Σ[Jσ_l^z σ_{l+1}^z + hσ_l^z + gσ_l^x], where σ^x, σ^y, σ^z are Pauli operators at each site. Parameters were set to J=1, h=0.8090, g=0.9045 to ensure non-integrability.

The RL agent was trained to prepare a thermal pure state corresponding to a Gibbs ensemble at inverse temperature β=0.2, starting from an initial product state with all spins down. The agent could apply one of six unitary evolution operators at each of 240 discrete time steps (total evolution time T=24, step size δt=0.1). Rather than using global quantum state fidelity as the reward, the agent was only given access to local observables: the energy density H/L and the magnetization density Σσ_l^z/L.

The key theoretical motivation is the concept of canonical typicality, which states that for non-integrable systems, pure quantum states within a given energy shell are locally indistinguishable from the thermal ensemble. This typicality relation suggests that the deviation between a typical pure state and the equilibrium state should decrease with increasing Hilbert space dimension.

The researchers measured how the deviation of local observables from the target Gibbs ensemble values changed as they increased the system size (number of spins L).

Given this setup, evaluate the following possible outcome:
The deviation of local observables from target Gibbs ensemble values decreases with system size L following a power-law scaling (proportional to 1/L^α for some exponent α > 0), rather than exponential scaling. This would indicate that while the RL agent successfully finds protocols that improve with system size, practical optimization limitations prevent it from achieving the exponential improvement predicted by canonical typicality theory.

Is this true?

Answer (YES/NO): NO